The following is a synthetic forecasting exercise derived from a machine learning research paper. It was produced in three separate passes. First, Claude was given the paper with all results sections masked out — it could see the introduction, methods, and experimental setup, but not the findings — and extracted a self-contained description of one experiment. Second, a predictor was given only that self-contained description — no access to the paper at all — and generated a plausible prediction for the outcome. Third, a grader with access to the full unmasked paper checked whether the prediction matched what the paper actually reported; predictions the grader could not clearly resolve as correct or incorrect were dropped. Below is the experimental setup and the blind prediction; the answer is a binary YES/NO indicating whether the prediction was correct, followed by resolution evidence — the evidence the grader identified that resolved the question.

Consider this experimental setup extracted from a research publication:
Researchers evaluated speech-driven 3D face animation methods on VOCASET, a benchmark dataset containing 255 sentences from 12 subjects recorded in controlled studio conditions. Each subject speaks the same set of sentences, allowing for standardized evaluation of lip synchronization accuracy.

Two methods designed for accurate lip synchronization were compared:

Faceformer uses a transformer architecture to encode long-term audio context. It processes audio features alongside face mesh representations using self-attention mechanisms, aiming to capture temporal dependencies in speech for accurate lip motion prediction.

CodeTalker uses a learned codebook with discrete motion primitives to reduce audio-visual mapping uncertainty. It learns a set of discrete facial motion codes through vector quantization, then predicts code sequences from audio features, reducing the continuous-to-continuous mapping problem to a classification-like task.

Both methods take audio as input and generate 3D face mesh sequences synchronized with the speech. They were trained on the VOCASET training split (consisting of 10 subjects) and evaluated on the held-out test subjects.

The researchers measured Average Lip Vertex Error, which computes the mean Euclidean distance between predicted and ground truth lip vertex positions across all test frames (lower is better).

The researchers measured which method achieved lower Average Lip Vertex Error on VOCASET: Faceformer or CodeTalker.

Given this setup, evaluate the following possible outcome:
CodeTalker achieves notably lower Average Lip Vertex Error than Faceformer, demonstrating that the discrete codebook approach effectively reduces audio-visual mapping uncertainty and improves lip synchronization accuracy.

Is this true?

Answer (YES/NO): YES